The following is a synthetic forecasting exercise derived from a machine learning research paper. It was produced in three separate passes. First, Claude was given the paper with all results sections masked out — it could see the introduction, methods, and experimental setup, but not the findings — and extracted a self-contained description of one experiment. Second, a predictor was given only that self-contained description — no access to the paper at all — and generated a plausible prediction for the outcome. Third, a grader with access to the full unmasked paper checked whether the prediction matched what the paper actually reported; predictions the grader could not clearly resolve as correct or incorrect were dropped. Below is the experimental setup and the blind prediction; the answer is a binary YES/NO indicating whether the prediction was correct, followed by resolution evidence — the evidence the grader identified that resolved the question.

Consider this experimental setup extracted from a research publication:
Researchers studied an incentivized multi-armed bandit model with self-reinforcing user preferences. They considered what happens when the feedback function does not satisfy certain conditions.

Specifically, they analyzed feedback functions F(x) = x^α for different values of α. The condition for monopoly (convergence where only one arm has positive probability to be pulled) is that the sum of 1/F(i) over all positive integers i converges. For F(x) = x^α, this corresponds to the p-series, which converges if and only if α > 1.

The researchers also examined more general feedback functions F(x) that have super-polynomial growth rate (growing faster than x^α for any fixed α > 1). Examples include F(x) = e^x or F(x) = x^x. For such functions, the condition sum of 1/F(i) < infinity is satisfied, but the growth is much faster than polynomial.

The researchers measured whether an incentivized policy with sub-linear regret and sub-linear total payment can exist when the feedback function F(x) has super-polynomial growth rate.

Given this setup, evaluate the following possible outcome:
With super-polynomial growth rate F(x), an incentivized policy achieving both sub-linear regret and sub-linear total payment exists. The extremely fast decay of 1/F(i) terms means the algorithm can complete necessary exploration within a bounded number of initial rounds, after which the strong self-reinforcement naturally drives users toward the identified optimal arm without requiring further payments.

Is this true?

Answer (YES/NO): NO